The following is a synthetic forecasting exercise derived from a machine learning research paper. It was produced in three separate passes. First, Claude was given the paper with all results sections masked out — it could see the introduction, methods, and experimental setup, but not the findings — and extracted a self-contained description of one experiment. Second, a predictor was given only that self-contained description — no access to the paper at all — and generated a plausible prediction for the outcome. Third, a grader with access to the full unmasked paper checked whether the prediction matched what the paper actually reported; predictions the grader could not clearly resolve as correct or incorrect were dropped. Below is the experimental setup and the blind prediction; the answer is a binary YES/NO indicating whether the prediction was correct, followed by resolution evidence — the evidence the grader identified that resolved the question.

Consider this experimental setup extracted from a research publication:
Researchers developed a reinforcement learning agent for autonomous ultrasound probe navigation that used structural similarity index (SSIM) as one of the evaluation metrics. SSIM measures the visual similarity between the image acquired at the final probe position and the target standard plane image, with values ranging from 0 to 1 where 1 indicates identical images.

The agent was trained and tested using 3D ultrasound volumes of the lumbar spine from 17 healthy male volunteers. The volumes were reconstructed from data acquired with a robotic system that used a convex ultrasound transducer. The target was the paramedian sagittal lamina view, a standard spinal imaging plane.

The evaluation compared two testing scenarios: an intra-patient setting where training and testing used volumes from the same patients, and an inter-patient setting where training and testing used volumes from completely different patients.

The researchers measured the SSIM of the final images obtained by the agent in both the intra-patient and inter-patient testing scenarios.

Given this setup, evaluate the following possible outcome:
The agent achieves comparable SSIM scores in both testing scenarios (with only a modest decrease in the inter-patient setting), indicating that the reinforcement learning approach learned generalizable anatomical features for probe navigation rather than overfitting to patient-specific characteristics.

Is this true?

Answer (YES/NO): NO